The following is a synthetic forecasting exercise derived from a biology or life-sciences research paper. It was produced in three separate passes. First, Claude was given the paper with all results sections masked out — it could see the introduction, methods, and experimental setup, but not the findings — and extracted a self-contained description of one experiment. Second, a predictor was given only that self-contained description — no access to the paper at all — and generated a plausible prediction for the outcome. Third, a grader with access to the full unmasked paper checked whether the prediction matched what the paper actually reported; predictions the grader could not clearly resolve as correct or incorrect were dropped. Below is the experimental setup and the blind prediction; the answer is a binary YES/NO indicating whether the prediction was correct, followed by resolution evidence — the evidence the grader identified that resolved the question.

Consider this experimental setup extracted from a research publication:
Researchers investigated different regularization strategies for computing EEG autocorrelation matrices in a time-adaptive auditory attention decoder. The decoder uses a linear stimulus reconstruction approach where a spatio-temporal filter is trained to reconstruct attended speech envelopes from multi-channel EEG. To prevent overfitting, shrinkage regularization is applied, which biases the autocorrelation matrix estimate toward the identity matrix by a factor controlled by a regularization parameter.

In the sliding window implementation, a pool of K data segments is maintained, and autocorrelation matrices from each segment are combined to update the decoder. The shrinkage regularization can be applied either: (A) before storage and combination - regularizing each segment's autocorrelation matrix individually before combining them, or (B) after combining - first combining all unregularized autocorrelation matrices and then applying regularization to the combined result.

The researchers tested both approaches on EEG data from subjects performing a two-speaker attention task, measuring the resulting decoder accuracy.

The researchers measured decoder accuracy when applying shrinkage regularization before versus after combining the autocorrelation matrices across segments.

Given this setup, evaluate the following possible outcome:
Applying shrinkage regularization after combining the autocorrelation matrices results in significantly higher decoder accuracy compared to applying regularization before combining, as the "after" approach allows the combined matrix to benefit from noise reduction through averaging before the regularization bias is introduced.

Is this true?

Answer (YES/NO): NO